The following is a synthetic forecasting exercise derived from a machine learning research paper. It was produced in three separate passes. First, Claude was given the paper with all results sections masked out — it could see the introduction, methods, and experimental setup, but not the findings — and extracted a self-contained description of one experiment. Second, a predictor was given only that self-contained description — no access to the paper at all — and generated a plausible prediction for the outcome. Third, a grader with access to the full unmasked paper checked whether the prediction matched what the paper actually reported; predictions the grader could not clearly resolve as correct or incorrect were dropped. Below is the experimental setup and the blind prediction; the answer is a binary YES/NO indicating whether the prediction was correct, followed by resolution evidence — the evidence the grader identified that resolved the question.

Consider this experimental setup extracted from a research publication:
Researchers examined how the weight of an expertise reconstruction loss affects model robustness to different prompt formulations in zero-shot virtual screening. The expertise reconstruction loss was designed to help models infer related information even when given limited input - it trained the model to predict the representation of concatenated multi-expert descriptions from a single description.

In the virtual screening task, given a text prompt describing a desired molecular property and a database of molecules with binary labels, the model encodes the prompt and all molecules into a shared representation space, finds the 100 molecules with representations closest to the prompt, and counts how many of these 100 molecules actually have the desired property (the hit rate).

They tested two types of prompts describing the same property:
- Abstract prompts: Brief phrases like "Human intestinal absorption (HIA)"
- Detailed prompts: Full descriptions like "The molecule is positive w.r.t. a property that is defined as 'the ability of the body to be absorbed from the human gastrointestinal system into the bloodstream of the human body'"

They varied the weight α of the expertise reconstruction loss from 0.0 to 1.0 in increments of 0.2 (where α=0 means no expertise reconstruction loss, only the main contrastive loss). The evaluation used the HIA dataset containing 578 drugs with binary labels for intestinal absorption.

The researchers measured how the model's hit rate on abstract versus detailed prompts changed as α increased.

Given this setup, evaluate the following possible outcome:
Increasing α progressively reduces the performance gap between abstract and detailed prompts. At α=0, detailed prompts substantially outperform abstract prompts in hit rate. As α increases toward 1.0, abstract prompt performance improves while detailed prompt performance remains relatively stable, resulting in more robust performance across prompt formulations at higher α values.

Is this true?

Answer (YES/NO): YES